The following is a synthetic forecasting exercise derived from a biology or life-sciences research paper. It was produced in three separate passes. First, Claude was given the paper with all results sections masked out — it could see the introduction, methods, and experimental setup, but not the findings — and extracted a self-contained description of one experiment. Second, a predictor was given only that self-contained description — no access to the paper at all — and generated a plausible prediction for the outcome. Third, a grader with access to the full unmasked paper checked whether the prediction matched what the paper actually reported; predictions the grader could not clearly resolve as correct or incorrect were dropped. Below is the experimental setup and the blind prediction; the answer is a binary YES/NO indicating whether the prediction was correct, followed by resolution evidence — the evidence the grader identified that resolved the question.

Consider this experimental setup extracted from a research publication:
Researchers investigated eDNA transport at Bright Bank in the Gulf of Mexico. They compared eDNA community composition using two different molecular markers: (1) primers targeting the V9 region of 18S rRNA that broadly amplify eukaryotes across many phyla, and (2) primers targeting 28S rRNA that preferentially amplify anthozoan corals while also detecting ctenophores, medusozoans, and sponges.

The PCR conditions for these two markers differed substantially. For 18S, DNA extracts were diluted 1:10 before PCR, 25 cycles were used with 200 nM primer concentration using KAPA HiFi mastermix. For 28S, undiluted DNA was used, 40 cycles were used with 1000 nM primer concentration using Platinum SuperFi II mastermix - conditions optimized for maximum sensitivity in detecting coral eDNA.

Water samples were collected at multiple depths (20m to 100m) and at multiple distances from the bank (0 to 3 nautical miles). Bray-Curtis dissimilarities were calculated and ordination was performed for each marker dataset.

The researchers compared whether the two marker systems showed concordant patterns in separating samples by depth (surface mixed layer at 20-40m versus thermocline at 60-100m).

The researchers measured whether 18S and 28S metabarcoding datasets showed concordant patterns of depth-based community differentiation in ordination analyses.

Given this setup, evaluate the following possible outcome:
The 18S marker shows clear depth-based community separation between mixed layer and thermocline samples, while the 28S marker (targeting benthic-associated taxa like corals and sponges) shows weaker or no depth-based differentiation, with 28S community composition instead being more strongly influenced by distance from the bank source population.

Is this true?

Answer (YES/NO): NO